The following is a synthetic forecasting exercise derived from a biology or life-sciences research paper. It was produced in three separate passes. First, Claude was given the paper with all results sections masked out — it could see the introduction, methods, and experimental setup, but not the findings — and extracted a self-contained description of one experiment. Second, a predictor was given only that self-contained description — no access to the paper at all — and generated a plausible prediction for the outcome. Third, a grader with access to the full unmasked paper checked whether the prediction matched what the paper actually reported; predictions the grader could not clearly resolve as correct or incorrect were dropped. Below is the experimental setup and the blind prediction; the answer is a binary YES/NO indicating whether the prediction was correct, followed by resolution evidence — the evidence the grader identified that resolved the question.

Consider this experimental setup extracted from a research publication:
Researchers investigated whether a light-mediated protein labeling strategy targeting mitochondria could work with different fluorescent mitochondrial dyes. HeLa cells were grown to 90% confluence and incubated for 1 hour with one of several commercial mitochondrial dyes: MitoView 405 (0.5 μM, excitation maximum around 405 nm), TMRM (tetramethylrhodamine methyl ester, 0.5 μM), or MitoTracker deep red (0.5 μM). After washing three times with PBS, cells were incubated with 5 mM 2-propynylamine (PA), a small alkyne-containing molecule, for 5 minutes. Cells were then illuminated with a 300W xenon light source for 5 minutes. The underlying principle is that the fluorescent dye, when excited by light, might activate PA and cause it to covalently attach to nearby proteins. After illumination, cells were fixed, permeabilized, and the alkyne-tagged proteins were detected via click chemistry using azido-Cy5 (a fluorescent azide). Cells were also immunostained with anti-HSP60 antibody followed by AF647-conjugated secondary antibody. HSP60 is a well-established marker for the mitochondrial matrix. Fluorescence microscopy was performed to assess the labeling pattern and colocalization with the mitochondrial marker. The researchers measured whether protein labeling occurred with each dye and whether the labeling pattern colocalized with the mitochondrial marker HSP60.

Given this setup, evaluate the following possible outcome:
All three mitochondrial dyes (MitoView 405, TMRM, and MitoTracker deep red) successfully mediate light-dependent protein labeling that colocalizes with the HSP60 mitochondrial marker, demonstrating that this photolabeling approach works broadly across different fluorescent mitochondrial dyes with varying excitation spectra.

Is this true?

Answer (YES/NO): NO